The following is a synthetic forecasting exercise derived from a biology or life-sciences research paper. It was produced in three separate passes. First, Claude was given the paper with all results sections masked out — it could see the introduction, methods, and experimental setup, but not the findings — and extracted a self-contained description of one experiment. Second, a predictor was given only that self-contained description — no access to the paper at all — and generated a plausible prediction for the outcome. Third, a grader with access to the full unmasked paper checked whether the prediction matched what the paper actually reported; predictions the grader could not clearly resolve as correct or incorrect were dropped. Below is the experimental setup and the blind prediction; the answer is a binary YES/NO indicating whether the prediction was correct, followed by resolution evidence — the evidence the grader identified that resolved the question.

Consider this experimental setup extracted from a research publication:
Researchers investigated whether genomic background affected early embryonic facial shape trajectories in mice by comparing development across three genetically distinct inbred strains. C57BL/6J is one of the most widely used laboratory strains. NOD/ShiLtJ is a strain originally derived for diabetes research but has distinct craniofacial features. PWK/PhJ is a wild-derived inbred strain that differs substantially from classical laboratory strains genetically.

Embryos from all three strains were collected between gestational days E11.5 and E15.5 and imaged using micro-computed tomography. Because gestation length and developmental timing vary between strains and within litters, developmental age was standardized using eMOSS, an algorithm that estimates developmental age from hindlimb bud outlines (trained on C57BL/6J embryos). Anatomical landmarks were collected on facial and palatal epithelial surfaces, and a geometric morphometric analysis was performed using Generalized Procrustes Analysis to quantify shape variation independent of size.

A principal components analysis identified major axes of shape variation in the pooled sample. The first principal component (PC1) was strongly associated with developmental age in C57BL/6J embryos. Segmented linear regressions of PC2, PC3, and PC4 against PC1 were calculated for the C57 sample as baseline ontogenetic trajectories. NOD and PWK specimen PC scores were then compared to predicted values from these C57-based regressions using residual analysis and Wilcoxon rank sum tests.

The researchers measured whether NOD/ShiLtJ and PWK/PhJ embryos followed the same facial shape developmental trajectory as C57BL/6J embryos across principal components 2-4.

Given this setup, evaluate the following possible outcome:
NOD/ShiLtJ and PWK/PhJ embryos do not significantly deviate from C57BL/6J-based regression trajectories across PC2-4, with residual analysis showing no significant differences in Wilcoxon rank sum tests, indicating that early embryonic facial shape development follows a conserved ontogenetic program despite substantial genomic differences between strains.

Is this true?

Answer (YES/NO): NO